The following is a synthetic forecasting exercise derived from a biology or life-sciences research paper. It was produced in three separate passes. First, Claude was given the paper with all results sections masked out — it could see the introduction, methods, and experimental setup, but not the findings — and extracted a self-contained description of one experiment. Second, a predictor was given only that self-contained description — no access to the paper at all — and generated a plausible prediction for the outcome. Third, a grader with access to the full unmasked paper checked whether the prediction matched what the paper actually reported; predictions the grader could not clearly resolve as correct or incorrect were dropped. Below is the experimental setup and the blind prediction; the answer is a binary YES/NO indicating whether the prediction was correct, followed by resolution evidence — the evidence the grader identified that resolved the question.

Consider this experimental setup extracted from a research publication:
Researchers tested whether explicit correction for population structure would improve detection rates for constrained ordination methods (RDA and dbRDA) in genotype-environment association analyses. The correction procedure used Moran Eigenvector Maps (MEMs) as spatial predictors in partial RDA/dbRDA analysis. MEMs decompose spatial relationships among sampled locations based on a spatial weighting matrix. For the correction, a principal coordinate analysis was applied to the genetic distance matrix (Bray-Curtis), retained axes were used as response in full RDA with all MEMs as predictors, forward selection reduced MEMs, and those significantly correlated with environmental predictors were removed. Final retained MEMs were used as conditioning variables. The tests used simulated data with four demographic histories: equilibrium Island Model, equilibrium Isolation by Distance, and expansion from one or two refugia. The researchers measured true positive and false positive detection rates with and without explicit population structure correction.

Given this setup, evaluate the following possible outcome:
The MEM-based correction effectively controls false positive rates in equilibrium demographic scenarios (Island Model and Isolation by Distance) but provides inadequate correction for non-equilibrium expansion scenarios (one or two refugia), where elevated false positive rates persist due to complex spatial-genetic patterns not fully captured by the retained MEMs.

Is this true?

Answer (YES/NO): NO